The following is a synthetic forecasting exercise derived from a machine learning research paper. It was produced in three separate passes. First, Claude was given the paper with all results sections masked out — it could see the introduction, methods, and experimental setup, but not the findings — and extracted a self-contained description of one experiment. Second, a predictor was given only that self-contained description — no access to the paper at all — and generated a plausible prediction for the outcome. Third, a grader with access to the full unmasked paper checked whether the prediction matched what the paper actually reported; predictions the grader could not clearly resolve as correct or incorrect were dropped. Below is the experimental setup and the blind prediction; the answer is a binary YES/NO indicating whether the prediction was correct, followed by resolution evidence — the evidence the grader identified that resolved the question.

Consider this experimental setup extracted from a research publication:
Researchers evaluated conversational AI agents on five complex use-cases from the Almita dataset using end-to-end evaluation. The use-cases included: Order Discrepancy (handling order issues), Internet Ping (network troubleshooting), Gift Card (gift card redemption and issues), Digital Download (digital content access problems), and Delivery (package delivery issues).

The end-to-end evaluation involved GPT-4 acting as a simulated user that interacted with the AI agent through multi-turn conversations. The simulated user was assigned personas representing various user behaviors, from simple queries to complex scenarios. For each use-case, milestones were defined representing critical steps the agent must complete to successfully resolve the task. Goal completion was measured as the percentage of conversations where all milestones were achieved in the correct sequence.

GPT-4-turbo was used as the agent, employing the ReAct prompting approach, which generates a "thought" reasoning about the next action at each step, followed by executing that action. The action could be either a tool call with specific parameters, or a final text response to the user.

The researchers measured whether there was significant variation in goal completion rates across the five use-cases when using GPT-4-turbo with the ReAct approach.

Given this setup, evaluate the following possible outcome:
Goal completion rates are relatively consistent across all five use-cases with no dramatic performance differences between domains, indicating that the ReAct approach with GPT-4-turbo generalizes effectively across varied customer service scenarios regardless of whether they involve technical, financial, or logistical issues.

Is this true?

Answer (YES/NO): NO